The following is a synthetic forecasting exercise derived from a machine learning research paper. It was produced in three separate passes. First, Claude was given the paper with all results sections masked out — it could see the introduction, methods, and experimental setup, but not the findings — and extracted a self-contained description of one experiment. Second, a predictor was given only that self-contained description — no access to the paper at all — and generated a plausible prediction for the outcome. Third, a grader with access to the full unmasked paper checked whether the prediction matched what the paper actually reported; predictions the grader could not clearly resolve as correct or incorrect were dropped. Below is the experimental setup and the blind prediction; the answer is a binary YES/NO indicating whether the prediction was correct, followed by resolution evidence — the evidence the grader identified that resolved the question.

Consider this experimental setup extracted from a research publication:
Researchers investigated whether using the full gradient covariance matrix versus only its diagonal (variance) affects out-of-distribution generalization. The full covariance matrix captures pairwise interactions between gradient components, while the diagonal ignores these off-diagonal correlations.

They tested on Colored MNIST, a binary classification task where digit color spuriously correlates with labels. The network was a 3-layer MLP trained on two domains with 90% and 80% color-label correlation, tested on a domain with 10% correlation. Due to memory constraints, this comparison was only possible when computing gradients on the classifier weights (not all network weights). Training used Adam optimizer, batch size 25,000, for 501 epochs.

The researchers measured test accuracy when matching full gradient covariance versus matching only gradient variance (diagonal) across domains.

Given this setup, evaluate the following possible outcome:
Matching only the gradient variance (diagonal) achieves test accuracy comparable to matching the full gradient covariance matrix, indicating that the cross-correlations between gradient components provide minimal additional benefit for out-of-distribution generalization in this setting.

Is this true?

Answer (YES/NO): YES